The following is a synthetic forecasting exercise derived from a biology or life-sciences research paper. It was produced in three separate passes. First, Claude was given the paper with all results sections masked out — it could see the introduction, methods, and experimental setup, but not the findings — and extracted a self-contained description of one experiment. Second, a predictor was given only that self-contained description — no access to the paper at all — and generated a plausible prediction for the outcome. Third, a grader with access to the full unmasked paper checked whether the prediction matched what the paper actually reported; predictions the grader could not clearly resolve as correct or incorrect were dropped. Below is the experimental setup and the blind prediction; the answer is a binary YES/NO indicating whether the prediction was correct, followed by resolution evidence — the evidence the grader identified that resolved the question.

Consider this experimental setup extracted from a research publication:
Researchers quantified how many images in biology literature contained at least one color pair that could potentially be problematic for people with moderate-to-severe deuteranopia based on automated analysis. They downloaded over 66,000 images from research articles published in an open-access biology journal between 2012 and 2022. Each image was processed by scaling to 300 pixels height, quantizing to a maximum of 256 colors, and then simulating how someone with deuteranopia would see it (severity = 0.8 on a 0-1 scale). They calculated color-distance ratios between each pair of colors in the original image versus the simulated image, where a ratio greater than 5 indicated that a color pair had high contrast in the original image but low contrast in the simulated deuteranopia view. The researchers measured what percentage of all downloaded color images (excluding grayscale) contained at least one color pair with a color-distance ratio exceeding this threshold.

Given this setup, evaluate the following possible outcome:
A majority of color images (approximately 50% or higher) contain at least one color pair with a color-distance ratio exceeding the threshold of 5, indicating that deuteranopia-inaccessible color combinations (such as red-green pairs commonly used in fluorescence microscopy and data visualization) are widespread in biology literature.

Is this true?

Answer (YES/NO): YES